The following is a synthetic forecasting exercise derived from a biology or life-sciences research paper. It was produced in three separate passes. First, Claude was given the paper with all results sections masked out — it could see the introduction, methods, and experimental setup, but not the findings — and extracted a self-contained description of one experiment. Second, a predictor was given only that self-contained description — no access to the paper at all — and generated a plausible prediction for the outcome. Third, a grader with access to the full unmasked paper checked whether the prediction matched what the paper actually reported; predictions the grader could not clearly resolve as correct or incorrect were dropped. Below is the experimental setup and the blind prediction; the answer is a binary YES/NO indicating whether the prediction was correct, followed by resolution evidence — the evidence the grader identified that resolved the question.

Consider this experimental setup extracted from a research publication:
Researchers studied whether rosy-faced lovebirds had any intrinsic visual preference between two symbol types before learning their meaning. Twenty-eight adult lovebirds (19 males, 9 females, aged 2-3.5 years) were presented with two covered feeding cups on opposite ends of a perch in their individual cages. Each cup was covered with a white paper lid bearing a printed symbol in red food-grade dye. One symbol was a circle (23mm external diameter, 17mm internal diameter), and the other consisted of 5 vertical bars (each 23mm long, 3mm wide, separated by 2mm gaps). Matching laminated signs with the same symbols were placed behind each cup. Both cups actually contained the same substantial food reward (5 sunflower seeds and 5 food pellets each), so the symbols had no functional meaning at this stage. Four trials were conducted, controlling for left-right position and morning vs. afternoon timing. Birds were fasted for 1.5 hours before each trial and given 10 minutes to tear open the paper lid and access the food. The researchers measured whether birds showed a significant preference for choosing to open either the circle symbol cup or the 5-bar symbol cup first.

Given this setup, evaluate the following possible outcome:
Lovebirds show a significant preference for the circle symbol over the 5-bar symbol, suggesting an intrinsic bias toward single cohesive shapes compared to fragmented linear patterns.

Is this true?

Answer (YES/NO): NO